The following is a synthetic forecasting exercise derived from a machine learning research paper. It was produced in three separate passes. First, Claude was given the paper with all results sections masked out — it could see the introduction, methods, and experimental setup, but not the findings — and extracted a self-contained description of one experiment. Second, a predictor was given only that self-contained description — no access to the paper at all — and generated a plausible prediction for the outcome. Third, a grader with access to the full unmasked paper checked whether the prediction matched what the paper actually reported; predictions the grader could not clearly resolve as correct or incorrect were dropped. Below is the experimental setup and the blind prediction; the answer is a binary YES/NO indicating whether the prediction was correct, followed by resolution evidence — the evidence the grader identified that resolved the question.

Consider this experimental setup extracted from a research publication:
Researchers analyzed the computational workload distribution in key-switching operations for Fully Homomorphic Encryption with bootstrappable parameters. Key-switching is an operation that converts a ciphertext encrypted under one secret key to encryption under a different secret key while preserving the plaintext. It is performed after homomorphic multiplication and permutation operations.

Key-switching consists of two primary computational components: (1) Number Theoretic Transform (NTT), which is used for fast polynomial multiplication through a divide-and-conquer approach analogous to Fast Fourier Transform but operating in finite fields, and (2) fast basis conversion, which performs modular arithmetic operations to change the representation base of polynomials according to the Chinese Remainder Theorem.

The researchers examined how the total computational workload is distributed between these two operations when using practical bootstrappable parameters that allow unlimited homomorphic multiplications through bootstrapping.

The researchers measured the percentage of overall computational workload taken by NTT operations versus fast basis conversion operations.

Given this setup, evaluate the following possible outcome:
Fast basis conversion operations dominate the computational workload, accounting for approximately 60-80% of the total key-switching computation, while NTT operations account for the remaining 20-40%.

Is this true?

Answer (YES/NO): NO